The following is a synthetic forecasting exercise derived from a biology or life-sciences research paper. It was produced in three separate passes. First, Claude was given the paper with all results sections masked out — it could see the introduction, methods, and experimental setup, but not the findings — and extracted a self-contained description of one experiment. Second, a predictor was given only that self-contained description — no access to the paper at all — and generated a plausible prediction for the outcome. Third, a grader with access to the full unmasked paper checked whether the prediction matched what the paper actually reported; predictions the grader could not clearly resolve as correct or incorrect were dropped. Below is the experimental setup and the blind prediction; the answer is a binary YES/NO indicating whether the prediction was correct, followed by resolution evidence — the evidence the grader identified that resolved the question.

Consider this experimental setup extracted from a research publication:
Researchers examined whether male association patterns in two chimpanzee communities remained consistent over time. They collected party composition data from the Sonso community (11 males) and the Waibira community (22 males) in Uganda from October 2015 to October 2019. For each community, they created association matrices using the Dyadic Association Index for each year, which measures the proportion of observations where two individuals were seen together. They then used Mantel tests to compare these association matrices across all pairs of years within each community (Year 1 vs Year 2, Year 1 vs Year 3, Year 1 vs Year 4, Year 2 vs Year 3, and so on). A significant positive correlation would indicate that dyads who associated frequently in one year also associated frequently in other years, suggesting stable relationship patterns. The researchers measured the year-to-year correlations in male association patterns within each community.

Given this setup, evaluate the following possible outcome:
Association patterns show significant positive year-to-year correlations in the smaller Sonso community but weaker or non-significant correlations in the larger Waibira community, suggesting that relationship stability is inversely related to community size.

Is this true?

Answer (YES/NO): NO